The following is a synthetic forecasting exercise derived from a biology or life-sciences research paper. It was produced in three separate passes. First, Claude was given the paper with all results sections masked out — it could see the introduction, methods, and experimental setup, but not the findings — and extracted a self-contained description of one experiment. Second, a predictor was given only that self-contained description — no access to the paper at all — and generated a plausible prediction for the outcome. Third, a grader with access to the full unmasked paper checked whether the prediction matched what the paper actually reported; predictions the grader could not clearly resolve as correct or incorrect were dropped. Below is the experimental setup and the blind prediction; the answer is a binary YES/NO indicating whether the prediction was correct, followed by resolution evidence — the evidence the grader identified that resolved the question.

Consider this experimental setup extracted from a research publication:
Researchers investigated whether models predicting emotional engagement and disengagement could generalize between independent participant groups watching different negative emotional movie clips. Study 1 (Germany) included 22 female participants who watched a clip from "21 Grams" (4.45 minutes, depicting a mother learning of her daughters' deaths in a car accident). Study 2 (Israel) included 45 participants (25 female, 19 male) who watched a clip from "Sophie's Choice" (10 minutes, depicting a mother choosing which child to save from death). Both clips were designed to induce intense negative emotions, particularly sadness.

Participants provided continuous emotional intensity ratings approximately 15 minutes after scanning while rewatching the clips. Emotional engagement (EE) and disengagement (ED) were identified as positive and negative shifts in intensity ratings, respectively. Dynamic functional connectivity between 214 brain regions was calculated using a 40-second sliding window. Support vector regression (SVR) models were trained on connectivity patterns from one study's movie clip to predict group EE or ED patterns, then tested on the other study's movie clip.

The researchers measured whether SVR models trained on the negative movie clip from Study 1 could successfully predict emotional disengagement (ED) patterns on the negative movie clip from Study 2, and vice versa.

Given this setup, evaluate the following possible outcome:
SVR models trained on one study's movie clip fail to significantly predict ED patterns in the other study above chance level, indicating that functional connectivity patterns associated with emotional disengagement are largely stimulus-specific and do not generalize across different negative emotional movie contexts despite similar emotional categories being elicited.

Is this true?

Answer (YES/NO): NO